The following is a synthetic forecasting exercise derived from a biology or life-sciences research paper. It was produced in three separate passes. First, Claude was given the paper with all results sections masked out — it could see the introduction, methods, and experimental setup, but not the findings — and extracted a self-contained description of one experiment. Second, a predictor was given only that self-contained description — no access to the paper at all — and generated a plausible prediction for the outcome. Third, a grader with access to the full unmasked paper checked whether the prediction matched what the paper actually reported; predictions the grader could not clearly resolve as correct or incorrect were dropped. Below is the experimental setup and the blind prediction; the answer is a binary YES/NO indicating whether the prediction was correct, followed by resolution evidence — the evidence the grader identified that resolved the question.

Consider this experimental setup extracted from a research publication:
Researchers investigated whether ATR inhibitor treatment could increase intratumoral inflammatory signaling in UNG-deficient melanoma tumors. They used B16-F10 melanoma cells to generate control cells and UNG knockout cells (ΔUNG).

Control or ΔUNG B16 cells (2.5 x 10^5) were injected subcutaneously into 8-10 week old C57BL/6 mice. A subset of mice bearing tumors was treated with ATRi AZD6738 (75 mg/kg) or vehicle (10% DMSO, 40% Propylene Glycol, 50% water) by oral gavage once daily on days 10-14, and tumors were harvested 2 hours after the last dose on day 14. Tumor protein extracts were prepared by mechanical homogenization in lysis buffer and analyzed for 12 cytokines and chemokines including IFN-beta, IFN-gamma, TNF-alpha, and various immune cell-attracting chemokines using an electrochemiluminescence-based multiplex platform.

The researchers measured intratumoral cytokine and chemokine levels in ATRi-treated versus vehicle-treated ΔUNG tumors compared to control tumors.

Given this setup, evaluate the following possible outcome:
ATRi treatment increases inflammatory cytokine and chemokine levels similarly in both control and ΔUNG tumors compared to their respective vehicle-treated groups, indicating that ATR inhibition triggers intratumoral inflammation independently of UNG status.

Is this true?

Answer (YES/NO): NO